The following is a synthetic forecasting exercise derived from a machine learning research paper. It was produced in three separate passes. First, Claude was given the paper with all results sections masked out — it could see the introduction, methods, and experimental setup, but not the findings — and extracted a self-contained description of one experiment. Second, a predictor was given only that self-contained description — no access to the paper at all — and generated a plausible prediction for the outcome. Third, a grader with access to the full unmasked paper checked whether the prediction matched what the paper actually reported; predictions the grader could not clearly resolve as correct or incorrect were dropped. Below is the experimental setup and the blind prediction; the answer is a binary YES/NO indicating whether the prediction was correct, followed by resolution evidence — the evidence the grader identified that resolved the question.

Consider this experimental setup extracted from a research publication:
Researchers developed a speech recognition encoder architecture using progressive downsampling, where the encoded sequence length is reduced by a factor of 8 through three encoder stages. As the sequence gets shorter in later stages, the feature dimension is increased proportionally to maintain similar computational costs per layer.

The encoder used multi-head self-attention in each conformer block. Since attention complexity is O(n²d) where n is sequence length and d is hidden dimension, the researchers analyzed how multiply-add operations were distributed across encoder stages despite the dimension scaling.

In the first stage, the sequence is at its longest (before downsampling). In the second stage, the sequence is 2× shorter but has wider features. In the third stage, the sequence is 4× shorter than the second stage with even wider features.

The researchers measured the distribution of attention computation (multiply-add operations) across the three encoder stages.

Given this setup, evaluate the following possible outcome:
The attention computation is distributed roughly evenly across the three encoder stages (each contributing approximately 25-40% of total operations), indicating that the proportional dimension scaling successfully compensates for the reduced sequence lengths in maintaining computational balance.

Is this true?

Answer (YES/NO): NO